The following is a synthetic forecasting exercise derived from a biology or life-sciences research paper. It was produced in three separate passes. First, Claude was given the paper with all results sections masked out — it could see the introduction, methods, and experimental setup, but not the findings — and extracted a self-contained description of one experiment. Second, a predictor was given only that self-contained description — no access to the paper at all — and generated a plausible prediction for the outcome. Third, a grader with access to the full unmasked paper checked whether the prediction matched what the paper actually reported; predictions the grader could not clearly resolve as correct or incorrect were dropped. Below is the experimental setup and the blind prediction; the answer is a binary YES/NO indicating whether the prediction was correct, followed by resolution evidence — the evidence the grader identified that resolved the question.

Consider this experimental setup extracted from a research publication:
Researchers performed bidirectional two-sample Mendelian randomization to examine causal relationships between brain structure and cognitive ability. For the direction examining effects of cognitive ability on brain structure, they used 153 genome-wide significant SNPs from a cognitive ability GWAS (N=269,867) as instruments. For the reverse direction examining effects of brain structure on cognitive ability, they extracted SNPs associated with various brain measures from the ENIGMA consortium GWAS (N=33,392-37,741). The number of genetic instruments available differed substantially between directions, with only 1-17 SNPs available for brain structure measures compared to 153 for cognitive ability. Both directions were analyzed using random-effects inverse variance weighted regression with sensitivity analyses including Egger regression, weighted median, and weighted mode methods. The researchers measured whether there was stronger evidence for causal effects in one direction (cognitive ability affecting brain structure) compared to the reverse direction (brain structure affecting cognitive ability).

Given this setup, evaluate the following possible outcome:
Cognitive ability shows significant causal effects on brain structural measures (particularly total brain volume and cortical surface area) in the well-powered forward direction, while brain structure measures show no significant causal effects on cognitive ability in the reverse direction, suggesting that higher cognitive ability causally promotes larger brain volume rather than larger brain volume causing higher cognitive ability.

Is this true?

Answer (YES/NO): NO